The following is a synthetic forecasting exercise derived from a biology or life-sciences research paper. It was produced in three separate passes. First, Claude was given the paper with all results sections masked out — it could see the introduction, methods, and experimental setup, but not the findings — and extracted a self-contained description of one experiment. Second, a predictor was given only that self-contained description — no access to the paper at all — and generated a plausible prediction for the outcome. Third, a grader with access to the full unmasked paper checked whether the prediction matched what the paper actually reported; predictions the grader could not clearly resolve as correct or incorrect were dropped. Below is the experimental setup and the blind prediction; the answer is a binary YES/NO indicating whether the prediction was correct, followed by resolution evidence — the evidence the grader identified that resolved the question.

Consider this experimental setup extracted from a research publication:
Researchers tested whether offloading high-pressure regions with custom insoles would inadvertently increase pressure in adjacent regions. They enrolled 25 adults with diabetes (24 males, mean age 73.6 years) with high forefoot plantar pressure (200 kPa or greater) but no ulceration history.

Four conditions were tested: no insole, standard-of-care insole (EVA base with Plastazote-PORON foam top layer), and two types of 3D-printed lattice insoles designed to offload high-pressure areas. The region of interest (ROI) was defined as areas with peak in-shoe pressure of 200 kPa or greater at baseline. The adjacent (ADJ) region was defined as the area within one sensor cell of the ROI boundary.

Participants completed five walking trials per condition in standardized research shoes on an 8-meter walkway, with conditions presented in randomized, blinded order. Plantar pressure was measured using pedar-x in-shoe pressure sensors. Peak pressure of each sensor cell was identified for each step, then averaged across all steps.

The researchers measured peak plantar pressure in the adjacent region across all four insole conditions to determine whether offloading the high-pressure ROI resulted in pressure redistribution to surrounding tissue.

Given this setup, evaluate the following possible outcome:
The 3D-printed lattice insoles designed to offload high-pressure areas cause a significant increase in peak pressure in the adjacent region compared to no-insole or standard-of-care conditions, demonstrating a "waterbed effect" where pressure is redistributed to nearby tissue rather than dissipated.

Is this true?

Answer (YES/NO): NO